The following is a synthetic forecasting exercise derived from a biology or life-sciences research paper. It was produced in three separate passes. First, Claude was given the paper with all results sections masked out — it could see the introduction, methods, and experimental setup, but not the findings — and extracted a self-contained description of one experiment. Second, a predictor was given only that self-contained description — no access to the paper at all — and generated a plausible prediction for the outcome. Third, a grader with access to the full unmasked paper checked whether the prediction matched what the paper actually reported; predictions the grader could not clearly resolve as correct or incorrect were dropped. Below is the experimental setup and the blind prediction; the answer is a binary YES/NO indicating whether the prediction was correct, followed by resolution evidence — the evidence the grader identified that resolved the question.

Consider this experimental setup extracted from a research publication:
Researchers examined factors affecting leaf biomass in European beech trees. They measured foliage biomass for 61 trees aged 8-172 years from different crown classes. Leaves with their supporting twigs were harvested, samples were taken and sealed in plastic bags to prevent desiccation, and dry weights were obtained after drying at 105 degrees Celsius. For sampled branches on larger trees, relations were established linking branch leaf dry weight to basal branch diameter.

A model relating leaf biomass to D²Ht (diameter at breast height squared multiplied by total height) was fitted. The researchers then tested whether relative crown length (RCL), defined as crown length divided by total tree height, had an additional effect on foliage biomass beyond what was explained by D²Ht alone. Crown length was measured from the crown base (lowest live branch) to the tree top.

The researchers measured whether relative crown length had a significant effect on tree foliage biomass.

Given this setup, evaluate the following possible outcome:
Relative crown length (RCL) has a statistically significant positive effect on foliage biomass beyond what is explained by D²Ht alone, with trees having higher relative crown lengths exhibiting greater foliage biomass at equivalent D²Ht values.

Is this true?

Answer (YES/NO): YES